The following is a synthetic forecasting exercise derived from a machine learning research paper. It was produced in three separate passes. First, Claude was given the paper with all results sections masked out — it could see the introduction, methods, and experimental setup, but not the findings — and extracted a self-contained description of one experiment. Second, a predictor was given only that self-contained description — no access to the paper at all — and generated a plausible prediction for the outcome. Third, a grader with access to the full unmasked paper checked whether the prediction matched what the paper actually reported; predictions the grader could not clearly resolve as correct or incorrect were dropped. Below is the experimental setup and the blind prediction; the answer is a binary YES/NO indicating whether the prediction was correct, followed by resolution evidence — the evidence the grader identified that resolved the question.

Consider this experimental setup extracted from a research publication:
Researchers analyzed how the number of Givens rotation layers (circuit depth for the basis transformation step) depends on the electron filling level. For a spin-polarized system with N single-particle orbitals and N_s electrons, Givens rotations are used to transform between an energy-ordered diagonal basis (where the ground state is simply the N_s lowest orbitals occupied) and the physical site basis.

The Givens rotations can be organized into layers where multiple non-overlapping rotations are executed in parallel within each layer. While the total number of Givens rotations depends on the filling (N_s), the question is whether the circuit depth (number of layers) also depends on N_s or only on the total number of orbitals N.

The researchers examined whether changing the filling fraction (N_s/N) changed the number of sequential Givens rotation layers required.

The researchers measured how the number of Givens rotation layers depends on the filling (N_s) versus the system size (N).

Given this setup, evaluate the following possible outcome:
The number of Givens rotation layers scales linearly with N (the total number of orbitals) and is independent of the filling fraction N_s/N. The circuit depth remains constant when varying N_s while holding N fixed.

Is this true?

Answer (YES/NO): YES